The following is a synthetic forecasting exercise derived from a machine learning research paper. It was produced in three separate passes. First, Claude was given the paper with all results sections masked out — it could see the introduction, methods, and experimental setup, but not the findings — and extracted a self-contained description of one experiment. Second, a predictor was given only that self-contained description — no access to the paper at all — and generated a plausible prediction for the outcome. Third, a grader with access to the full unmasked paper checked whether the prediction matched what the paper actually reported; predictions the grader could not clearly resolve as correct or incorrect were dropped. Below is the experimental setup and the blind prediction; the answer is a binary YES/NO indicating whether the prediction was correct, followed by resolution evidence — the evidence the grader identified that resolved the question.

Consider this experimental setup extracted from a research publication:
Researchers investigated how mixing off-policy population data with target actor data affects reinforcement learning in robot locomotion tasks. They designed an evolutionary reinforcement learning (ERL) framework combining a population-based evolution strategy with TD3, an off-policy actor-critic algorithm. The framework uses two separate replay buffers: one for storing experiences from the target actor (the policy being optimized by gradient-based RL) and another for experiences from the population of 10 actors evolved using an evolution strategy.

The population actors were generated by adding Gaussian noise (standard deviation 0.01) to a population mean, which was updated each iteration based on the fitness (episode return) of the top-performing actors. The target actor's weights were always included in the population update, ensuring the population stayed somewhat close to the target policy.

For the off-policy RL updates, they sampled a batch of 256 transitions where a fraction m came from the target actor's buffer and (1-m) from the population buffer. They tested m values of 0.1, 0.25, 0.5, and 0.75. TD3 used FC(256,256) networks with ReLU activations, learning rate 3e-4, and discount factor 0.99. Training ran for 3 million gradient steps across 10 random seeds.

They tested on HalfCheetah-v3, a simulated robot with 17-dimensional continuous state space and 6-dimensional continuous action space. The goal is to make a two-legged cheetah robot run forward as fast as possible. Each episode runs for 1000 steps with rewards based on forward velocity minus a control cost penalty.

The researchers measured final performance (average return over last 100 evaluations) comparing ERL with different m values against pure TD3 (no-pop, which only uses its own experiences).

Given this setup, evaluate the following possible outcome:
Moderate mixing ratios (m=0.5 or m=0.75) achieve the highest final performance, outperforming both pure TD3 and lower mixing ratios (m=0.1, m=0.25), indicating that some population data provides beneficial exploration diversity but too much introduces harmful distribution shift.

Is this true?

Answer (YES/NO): NO